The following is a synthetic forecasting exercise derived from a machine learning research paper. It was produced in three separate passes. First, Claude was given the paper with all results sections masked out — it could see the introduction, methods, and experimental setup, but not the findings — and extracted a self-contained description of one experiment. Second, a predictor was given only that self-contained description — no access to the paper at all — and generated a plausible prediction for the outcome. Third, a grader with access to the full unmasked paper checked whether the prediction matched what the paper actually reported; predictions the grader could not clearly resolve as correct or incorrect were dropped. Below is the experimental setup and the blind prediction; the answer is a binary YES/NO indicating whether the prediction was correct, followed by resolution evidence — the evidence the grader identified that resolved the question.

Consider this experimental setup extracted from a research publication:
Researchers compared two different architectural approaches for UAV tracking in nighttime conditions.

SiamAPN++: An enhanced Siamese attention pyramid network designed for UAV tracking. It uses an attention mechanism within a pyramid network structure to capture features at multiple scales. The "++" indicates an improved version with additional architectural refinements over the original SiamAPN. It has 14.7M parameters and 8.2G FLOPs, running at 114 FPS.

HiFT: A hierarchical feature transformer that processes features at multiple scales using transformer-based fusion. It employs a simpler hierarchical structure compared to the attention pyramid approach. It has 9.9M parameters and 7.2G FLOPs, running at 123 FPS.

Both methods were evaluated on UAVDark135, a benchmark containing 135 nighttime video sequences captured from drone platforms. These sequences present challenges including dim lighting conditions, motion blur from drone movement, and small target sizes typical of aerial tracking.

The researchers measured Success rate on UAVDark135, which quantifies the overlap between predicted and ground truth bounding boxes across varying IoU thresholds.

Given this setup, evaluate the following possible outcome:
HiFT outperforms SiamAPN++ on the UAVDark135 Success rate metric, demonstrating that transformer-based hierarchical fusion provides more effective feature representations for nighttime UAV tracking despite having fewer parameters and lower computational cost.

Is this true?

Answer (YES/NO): YES